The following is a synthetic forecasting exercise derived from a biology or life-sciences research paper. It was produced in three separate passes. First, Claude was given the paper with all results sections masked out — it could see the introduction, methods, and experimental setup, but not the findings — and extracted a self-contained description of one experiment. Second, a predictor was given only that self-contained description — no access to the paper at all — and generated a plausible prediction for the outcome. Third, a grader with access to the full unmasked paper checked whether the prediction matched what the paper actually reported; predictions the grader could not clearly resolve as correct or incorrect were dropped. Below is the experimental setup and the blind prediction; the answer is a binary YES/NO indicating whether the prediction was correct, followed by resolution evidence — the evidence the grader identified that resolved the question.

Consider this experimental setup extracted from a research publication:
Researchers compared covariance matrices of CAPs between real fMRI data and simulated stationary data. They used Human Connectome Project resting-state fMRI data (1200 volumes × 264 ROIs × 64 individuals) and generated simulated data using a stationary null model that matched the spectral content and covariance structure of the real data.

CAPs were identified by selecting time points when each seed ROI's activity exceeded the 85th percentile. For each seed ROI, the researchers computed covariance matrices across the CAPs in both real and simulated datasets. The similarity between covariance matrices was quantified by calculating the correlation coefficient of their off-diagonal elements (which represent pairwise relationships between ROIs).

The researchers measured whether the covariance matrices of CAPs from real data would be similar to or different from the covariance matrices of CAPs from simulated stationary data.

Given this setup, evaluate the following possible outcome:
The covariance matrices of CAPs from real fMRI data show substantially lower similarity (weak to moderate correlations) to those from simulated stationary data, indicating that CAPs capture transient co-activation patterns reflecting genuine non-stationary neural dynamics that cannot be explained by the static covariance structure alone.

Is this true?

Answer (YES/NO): NO